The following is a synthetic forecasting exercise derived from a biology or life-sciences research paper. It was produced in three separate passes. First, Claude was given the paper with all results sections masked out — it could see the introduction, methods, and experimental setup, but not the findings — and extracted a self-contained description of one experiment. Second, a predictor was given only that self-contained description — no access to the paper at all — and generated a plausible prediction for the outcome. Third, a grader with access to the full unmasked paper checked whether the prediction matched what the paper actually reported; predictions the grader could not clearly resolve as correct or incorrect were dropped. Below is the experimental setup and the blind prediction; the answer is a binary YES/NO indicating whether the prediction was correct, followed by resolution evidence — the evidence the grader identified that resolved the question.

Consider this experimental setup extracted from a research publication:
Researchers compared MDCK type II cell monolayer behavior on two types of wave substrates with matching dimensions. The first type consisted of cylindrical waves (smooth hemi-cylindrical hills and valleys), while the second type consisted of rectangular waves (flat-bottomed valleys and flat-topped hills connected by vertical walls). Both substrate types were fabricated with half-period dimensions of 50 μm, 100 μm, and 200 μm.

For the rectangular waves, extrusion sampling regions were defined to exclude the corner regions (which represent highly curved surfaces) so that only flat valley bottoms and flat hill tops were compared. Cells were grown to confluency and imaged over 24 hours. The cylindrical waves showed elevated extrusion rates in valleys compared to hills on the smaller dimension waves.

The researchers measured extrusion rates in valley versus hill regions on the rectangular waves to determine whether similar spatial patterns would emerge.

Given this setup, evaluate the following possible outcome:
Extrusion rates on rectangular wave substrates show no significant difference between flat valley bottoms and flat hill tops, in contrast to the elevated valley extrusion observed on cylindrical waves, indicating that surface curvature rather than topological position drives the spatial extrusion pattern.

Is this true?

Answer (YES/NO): NO